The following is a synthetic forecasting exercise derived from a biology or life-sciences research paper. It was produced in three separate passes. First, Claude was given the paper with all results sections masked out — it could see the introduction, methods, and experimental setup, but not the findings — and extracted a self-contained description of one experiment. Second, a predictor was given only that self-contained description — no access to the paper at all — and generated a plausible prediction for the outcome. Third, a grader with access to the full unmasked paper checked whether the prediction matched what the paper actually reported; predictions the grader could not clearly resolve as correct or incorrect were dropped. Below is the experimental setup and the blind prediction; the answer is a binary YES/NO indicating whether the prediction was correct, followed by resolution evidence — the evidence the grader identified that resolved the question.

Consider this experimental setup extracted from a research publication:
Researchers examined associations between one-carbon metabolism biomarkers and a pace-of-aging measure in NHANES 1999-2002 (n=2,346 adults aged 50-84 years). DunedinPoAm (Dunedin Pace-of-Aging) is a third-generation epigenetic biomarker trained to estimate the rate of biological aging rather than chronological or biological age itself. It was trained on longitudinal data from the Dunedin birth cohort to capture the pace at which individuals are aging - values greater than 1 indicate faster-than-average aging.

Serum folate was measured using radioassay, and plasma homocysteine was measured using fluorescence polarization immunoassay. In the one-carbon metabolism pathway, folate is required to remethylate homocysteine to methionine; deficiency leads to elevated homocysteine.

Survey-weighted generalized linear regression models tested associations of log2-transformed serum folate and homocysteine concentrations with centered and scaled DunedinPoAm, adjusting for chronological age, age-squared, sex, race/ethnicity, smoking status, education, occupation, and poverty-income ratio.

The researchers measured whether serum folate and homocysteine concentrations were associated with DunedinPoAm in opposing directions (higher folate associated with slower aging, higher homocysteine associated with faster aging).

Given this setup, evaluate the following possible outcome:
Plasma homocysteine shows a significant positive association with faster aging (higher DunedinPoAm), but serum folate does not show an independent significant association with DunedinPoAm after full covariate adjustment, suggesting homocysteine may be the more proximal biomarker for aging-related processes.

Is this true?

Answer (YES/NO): NO